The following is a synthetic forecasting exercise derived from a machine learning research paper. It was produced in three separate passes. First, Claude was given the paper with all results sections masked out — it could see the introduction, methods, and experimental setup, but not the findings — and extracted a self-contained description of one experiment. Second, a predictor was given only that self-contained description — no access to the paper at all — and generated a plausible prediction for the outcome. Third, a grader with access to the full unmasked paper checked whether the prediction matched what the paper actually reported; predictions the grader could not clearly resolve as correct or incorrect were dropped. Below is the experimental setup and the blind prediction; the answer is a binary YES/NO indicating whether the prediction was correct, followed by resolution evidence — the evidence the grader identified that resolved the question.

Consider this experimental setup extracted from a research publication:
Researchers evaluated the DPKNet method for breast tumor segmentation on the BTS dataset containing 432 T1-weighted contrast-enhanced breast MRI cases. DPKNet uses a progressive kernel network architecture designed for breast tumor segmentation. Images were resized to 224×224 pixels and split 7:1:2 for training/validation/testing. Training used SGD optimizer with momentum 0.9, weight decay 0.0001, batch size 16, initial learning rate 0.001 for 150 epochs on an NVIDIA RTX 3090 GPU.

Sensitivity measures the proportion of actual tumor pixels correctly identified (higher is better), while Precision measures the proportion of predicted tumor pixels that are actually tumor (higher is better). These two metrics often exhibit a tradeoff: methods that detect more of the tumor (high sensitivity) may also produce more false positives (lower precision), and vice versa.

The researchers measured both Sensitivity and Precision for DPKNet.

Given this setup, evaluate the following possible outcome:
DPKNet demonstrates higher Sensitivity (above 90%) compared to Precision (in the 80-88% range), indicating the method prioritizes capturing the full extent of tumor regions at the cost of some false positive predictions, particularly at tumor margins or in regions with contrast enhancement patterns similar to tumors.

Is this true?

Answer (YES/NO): NO